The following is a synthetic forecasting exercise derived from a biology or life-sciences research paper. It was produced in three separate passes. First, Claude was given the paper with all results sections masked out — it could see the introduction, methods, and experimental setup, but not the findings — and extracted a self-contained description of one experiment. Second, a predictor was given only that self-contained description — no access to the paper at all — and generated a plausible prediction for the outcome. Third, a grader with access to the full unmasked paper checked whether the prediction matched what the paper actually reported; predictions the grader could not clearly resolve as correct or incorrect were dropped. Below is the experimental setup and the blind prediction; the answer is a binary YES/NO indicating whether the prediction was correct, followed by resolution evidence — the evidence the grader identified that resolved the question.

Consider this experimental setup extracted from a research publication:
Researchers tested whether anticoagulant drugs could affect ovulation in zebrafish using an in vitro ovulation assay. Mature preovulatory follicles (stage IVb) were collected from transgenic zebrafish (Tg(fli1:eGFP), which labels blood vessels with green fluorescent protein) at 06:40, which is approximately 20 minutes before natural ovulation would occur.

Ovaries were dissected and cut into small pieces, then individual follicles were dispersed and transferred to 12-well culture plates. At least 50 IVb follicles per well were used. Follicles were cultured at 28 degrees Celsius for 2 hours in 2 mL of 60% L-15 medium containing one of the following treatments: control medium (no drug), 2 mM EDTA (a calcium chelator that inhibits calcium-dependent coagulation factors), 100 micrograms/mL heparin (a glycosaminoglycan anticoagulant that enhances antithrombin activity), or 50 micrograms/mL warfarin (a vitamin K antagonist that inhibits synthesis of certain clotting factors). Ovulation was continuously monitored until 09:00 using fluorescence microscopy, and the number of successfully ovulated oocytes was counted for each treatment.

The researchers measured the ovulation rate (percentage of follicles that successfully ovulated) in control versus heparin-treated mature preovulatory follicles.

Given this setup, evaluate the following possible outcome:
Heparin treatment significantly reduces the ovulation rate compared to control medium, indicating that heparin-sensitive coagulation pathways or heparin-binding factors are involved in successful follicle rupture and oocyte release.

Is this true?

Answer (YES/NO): YES